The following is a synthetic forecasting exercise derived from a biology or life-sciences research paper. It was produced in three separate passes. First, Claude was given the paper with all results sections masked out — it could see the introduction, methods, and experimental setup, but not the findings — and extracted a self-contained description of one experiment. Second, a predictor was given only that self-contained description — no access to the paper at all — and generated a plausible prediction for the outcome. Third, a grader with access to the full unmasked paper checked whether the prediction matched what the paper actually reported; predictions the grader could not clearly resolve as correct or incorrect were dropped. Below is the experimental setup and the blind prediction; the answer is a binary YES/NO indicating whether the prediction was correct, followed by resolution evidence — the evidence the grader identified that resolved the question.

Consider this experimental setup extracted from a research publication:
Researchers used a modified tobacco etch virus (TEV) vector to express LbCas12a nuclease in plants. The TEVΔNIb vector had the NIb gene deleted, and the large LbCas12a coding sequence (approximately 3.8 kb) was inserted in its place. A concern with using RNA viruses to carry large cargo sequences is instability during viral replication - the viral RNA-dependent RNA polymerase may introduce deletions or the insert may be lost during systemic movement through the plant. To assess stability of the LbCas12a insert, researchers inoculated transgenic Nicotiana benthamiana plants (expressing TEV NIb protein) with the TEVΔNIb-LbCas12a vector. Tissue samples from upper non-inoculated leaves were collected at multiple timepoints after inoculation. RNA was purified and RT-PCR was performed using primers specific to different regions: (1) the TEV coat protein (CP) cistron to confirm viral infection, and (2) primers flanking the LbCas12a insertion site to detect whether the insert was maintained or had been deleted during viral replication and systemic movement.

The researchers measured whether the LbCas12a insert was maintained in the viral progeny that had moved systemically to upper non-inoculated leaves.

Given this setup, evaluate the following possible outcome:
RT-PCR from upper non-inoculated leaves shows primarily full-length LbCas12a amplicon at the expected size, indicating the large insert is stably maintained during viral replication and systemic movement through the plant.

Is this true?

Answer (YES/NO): NO